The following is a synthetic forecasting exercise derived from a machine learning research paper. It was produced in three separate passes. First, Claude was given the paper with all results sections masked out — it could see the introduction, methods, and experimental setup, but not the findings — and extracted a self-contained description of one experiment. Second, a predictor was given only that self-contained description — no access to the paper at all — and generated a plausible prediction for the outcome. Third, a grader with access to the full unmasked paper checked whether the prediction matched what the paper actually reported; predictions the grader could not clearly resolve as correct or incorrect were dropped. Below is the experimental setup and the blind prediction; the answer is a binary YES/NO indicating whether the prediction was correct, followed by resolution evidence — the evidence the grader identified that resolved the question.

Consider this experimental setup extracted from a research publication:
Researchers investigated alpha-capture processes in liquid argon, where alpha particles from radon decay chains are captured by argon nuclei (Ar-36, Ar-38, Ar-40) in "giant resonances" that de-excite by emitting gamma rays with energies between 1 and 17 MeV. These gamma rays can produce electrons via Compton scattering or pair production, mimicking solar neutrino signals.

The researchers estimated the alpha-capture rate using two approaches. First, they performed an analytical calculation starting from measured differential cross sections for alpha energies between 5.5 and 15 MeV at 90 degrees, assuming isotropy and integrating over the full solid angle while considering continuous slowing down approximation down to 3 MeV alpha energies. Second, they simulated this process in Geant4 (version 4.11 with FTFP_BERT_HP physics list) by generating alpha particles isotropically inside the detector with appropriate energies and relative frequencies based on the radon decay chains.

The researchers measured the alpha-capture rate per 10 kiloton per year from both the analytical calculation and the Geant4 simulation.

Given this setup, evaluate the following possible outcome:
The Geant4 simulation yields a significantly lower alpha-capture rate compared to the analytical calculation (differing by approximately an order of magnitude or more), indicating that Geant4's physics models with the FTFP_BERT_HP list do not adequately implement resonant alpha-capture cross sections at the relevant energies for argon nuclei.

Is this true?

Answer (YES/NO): NO